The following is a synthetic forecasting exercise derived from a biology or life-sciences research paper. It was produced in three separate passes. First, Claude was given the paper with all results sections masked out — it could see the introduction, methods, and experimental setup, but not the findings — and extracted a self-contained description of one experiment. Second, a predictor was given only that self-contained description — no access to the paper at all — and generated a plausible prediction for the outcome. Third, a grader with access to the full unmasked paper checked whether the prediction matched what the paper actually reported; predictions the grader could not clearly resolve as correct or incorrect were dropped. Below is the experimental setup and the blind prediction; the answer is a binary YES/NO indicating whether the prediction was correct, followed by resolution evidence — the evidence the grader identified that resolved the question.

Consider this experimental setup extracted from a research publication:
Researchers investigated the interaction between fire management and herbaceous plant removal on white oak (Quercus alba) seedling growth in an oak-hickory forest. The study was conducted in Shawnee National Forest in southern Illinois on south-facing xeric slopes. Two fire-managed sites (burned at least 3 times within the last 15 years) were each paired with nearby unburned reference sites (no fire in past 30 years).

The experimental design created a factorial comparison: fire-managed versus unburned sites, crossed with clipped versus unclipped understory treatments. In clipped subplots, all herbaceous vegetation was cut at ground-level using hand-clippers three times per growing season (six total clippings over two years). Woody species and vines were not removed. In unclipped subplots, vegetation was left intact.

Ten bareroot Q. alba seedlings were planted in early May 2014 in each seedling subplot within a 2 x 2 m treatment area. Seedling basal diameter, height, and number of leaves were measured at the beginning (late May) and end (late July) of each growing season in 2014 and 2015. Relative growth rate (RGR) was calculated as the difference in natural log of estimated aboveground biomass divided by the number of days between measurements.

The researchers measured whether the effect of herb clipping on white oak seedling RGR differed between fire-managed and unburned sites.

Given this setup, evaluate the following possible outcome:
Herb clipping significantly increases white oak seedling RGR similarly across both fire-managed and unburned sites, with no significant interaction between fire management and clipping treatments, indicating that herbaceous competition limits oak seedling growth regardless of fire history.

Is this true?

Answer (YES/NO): NO